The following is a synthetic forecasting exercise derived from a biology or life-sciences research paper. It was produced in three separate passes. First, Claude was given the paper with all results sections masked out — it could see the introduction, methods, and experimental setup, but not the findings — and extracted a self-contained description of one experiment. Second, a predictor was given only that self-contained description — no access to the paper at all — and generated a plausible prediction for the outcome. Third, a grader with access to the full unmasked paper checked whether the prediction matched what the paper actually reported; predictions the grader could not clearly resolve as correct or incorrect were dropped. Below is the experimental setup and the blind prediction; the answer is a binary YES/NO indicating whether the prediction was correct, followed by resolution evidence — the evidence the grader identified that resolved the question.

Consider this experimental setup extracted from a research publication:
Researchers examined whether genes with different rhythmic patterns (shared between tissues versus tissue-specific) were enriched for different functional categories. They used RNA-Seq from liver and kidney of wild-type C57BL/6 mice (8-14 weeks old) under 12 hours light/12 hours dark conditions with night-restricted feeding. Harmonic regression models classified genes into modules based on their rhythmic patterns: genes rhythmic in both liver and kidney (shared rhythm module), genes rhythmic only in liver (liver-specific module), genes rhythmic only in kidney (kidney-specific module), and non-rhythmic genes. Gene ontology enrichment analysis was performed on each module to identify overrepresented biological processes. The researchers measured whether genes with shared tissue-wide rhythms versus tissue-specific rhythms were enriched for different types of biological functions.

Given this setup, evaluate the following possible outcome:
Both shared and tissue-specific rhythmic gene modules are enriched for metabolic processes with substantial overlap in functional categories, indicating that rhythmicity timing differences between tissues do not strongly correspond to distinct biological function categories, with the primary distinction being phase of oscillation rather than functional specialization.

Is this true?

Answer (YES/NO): NO